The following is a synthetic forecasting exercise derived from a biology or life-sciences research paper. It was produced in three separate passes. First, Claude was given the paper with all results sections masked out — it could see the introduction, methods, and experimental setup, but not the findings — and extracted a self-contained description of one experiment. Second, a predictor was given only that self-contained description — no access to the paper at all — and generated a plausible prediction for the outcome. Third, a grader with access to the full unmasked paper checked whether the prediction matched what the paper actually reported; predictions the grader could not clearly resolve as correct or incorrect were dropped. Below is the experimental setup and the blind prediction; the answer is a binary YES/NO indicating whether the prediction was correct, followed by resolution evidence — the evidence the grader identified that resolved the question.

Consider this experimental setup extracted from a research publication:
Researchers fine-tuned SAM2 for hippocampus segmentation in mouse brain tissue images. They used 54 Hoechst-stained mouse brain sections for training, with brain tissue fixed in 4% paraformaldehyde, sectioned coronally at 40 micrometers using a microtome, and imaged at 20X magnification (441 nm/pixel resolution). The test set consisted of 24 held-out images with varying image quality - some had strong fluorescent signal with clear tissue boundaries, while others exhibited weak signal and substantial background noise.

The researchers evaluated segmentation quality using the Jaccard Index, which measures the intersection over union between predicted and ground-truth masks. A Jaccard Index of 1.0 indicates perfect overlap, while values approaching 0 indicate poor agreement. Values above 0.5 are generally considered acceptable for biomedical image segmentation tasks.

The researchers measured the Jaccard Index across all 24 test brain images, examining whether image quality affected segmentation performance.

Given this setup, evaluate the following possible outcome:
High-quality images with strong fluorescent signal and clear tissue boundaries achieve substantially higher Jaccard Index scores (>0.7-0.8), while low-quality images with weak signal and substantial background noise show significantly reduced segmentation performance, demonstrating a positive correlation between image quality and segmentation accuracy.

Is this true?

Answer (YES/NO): YES